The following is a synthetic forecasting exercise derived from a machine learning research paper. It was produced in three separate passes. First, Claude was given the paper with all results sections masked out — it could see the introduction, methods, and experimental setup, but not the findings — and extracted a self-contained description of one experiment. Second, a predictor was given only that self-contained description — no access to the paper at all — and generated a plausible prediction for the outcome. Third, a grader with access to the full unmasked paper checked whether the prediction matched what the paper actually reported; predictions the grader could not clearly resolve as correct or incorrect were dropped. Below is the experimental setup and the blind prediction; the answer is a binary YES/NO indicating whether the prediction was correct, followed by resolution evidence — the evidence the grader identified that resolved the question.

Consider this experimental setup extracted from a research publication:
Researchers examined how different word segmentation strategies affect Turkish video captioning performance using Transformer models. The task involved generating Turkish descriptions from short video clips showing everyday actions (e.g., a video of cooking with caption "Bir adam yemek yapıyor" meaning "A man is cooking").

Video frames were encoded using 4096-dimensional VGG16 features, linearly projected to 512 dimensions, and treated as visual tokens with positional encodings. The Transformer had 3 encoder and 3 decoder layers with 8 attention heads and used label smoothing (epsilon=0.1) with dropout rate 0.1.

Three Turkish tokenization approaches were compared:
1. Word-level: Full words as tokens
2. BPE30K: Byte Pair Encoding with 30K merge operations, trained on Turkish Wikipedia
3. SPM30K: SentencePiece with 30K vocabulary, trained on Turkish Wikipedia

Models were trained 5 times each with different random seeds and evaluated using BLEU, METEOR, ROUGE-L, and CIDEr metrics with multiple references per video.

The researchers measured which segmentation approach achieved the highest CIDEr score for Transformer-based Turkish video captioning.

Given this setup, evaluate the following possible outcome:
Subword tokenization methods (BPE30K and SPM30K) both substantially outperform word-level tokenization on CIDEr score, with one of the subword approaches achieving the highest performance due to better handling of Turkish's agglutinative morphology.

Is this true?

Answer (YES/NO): NO